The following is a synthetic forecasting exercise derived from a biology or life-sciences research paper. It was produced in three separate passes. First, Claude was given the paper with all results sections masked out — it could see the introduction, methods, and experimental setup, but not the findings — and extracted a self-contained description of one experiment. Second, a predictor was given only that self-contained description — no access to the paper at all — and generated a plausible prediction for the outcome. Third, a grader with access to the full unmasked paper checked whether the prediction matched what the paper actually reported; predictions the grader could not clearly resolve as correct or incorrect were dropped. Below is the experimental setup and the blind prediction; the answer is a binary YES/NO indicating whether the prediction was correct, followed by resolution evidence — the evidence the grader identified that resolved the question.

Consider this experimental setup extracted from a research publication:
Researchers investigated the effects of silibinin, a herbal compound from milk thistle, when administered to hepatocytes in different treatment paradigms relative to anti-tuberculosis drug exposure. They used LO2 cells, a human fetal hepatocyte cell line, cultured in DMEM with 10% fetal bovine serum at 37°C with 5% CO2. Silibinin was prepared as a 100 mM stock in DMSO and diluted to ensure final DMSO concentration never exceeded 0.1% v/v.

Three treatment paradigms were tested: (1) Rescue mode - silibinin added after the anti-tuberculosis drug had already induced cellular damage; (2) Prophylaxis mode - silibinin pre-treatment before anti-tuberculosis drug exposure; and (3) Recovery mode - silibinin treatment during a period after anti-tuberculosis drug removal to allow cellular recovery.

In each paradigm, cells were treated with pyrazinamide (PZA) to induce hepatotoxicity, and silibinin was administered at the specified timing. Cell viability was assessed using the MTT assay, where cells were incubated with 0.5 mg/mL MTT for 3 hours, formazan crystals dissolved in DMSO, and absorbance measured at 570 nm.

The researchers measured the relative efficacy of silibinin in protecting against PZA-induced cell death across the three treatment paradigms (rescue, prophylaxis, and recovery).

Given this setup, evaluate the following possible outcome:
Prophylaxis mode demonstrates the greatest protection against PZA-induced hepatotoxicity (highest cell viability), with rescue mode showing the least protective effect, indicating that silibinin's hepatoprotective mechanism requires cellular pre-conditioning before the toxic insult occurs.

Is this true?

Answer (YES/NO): NO